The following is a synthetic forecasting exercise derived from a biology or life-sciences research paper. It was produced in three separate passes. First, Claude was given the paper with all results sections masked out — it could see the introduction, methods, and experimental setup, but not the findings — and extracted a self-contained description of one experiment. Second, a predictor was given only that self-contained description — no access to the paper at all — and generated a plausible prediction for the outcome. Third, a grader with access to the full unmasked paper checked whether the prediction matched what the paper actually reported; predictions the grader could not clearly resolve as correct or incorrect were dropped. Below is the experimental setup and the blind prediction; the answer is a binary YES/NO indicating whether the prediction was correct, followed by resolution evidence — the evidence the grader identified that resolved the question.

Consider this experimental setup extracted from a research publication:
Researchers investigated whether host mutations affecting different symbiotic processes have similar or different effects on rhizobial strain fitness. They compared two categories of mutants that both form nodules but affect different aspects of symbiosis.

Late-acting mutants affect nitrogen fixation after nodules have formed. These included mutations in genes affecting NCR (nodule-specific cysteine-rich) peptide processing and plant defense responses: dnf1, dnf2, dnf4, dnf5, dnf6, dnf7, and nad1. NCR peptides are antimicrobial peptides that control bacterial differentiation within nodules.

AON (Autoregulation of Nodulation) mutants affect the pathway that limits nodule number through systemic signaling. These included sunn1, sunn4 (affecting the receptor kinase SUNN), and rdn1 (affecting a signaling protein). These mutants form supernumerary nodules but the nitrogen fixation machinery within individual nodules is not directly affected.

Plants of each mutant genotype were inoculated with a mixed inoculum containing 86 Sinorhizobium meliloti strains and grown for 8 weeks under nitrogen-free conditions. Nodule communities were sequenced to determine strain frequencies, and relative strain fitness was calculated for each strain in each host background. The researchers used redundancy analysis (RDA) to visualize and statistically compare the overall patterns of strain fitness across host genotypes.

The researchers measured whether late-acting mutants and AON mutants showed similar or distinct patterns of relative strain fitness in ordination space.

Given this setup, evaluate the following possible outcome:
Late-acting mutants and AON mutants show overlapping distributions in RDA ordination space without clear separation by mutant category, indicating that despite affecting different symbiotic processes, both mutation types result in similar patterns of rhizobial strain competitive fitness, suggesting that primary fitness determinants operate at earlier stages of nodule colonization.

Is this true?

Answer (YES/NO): YES